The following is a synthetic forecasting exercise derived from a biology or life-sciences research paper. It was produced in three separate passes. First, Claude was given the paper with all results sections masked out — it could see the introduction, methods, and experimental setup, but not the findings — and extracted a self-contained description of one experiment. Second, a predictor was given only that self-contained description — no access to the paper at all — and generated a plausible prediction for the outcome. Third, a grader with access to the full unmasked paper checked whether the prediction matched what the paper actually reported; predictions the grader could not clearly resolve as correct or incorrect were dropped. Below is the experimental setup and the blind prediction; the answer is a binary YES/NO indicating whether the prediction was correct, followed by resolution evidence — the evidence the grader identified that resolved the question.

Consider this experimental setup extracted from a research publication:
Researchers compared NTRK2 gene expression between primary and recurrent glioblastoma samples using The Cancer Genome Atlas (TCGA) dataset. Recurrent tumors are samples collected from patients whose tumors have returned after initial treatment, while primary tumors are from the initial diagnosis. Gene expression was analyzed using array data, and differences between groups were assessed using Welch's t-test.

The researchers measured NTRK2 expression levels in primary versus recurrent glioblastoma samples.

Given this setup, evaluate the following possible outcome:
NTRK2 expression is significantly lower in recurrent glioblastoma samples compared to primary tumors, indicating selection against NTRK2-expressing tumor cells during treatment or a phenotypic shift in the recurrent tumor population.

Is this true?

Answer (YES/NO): NO